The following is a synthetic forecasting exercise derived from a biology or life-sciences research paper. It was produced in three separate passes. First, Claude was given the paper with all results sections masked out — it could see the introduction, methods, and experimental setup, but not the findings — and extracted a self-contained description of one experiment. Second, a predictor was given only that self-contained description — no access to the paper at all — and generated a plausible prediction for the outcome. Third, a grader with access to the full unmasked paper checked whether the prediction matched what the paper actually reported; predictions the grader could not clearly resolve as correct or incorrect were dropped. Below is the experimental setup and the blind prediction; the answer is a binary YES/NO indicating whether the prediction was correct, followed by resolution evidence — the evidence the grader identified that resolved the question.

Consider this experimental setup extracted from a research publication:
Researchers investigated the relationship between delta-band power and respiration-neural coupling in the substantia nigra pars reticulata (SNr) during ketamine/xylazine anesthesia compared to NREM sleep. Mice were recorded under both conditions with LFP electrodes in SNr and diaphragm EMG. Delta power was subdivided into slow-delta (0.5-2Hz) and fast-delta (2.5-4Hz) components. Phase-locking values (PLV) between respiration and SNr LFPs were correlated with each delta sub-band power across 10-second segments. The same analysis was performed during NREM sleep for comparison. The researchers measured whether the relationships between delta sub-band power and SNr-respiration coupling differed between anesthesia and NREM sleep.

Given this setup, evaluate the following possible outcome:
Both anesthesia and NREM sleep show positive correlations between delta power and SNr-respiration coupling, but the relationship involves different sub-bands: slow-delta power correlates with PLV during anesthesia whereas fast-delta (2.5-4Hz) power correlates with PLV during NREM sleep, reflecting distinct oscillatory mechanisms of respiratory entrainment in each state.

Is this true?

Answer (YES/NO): NO